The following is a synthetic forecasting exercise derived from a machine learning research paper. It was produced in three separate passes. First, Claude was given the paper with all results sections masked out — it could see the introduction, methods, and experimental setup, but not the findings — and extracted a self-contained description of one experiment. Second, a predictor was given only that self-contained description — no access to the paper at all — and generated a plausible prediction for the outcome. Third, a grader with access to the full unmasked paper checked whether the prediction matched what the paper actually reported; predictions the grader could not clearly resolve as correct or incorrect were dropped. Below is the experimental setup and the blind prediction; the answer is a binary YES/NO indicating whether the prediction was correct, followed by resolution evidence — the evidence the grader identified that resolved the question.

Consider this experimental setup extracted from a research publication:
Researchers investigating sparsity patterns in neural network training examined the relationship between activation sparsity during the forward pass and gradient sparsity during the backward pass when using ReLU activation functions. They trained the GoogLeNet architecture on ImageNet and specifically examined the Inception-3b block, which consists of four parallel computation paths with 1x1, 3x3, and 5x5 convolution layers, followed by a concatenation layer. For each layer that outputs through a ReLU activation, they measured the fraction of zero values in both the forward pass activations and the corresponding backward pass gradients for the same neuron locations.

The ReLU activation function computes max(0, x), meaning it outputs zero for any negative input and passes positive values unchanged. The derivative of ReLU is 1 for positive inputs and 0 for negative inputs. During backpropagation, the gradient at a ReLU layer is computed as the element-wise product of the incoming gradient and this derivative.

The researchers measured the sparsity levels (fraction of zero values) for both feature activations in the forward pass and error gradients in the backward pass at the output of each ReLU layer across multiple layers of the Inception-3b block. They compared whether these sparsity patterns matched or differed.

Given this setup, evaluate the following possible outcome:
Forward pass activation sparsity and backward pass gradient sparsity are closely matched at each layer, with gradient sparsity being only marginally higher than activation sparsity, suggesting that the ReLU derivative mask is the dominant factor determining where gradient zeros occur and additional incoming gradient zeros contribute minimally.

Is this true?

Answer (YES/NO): NO